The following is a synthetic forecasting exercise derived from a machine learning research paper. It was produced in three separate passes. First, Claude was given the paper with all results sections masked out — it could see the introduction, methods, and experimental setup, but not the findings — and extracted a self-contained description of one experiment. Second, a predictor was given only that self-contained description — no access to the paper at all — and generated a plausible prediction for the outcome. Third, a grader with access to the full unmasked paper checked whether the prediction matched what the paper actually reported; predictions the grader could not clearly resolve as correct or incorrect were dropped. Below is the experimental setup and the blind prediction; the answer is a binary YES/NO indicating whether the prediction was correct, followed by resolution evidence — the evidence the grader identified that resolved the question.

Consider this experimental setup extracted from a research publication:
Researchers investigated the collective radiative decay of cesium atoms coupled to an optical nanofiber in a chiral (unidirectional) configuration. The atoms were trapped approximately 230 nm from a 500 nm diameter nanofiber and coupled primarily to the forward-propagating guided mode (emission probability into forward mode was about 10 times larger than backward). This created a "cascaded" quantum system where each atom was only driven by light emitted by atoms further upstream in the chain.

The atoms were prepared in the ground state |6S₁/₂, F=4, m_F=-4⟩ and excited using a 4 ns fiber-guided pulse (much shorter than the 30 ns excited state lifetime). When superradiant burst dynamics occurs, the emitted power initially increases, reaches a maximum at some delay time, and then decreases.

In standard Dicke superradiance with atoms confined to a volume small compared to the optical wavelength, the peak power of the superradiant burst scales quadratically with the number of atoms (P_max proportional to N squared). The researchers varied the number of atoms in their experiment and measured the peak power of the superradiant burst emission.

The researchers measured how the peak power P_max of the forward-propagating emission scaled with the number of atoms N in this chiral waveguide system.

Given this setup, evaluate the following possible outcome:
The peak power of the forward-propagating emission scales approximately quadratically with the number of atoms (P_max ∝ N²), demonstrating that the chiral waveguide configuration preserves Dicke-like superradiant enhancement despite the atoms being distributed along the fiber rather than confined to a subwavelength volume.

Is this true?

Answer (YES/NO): NO